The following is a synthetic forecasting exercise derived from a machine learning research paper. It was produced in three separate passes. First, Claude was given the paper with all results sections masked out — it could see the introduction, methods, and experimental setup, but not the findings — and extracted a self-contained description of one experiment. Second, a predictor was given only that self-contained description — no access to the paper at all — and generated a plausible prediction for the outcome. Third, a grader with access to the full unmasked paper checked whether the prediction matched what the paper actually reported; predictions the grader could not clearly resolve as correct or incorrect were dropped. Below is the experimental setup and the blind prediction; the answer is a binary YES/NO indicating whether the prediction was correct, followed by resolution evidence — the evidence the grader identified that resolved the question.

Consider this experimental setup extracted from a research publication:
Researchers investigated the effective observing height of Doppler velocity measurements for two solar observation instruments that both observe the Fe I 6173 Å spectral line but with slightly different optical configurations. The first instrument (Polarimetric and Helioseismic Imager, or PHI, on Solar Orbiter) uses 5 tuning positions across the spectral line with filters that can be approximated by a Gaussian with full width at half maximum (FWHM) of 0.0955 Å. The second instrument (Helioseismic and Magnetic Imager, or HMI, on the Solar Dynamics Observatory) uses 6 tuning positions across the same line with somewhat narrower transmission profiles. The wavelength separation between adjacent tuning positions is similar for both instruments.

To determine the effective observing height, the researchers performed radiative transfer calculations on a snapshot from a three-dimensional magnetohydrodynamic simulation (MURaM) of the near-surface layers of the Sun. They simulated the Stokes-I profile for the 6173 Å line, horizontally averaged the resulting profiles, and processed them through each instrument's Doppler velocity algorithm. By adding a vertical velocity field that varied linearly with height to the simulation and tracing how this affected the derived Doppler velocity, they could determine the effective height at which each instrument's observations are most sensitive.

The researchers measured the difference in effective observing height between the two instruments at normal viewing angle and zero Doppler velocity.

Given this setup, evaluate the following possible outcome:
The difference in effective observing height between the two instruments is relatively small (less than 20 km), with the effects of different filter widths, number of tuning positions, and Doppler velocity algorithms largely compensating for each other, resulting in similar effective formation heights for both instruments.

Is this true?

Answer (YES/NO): YES